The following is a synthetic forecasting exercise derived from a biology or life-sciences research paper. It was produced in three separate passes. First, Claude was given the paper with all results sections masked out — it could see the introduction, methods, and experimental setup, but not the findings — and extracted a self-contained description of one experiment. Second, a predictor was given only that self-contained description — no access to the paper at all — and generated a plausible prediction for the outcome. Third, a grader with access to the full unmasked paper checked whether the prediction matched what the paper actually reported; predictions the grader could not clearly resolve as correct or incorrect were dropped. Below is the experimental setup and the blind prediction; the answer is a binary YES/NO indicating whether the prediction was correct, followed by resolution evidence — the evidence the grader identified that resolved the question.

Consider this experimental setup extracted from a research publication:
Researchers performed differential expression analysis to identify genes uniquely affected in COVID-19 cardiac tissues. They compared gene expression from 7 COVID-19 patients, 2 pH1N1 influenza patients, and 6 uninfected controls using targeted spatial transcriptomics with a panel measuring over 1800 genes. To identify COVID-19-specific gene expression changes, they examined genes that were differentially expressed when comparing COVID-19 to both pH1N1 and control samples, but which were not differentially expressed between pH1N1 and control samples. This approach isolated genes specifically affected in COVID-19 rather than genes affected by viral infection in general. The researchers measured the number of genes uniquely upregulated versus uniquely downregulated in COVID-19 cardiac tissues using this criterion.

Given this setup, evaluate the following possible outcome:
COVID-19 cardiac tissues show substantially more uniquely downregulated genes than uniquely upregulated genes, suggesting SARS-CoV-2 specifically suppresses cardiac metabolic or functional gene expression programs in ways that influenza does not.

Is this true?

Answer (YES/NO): NO